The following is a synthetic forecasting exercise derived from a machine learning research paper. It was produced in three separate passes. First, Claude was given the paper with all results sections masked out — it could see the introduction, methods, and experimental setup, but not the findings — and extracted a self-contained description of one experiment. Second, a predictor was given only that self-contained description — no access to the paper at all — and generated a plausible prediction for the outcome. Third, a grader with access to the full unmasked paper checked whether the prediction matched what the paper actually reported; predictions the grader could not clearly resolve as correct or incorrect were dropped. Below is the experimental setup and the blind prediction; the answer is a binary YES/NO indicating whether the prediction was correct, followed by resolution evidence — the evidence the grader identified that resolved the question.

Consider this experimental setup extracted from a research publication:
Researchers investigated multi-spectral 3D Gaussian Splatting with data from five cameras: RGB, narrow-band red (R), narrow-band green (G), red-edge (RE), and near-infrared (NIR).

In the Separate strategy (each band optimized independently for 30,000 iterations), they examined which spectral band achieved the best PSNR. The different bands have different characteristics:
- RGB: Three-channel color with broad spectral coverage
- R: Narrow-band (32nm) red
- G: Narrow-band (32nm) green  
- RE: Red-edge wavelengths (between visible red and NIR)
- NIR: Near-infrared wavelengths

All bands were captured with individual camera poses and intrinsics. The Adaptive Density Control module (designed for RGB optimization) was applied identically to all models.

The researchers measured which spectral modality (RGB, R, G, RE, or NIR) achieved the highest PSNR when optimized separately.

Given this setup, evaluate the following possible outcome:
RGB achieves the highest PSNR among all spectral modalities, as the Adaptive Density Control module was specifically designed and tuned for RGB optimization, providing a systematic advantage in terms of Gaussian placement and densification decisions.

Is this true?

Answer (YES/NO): NO